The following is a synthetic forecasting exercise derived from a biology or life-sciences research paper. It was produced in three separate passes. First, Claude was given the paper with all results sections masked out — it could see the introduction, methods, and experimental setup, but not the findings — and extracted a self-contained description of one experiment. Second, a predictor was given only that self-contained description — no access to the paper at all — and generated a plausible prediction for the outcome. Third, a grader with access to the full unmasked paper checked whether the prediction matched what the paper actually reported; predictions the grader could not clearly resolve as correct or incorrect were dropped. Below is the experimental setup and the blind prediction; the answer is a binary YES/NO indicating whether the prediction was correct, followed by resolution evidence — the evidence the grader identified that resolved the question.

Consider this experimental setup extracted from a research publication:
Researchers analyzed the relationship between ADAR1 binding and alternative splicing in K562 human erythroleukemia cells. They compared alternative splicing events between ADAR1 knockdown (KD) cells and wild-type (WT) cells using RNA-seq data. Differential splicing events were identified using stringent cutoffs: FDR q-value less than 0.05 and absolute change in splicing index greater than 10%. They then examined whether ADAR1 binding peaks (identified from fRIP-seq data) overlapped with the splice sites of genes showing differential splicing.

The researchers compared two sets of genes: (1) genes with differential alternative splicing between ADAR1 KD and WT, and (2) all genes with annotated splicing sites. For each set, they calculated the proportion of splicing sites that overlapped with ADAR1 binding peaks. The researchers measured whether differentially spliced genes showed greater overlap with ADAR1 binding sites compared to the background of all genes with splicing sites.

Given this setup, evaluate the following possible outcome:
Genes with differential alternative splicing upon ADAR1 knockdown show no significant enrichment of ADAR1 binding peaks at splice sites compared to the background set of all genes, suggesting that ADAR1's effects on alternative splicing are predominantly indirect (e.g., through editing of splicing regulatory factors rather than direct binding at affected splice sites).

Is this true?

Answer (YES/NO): YES